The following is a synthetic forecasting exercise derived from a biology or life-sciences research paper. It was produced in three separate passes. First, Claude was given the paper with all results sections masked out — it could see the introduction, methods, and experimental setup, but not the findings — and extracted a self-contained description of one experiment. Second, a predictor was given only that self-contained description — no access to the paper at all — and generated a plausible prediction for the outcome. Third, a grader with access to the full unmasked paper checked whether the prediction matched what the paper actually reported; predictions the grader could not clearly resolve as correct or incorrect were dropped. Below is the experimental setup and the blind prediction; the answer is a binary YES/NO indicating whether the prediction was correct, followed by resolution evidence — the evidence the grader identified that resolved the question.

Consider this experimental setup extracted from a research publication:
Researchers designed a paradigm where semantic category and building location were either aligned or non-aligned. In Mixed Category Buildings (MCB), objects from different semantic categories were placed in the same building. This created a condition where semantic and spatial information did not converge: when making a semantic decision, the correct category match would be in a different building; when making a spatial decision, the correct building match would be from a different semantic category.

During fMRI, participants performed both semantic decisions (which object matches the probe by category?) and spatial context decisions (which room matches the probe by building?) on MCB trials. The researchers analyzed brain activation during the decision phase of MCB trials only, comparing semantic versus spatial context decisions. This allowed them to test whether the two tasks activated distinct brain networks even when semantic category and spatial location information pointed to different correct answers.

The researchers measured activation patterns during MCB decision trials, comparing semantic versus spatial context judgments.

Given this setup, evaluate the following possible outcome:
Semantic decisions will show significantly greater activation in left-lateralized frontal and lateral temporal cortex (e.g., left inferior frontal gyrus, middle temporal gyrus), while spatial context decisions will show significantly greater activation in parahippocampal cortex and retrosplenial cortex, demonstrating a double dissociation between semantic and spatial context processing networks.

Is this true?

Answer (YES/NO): NO